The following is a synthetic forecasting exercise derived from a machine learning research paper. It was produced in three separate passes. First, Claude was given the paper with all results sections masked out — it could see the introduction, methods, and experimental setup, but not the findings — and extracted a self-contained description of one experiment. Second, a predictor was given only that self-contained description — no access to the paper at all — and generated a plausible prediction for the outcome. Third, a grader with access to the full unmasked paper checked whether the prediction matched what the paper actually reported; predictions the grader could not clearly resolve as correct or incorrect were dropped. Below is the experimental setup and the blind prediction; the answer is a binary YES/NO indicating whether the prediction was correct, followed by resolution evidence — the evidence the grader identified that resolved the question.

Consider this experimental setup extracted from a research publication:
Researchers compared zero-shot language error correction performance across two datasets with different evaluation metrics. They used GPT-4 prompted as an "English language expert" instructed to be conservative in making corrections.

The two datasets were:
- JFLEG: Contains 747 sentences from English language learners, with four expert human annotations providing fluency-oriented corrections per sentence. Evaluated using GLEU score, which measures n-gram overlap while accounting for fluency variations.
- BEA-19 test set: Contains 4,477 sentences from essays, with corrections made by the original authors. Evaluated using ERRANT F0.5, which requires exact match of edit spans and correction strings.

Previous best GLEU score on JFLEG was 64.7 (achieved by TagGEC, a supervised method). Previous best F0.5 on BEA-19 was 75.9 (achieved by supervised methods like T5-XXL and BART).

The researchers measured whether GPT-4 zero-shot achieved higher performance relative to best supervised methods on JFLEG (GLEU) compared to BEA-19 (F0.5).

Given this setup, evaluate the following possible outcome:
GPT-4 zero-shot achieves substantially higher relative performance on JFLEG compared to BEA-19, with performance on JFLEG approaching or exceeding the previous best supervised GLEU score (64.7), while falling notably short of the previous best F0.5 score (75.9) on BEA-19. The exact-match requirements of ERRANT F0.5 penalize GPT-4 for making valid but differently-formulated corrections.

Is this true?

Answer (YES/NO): YES